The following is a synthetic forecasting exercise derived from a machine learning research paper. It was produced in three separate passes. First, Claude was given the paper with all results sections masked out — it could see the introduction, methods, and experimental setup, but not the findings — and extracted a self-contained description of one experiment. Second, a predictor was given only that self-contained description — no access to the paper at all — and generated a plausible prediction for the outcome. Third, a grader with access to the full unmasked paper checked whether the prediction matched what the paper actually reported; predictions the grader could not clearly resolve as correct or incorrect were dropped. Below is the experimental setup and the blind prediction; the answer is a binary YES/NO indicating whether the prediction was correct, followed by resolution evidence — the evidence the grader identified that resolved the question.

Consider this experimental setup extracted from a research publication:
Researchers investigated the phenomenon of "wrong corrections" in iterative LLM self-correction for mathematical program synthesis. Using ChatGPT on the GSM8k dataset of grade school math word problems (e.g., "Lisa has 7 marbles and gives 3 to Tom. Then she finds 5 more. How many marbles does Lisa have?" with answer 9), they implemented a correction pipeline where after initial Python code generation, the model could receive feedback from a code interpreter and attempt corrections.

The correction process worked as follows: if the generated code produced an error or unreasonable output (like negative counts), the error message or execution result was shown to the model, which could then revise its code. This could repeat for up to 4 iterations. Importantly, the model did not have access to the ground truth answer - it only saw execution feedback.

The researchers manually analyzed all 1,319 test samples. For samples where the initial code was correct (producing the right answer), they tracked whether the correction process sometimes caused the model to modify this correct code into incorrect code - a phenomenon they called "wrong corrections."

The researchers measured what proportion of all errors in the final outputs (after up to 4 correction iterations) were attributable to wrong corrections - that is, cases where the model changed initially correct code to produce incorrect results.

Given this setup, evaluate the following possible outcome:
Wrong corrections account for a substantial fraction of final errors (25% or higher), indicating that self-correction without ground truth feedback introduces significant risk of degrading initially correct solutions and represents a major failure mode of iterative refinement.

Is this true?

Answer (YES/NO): NO